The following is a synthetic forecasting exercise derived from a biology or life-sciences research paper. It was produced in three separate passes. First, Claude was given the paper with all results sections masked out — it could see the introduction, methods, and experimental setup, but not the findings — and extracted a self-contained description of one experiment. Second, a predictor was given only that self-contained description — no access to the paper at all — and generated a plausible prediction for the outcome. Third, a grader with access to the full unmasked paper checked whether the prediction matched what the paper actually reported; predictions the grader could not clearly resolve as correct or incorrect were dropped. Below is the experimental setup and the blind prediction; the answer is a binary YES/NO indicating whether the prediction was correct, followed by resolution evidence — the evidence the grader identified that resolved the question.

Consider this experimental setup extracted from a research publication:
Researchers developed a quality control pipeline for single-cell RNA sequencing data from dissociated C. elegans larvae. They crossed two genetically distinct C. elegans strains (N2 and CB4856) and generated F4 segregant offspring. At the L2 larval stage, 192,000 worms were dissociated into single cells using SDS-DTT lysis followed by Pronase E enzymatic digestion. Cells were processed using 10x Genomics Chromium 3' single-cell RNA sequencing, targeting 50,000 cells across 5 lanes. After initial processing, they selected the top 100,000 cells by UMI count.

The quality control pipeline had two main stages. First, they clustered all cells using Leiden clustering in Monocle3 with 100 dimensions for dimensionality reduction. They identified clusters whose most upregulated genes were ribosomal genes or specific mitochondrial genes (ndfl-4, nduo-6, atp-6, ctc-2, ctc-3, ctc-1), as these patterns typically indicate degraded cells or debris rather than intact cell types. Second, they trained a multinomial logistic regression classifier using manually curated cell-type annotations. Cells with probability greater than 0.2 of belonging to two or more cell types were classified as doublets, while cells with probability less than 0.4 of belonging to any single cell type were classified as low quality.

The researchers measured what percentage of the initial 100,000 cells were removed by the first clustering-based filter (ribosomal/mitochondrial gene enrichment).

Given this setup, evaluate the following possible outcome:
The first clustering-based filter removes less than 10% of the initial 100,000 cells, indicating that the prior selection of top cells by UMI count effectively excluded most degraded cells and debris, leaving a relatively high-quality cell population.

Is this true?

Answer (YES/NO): NO